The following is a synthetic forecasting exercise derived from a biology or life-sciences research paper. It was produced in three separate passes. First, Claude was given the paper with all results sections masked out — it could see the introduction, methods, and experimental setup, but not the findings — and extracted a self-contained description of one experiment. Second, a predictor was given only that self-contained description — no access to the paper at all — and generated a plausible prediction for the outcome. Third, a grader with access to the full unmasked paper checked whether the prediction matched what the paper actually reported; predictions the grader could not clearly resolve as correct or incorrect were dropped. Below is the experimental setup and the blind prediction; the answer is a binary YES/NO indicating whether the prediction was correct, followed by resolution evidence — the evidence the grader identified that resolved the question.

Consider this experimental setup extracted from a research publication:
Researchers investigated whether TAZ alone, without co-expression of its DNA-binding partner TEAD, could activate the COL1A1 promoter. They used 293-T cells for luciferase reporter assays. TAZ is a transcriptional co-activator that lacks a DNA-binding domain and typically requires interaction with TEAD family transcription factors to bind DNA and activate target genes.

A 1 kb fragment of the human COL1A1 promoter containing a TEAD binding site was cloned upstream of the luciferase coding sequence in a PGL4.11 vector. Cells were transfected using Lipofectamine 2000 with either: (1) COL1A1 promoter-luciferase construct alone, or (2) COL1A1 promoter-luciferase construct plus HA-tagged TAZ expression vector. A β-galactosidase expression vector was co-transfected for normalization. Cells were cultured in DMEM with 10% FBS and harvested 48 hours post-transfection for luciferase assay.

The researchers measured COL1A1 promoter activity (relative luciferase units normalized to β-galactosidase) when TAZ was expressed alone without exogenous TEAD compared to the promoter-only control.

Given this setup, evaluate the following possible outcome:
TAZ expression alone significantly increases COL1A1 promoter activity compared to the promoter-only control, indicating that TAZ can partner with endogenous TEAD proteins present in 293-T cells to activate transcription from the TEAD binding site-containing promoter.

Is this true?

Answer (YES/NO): YES